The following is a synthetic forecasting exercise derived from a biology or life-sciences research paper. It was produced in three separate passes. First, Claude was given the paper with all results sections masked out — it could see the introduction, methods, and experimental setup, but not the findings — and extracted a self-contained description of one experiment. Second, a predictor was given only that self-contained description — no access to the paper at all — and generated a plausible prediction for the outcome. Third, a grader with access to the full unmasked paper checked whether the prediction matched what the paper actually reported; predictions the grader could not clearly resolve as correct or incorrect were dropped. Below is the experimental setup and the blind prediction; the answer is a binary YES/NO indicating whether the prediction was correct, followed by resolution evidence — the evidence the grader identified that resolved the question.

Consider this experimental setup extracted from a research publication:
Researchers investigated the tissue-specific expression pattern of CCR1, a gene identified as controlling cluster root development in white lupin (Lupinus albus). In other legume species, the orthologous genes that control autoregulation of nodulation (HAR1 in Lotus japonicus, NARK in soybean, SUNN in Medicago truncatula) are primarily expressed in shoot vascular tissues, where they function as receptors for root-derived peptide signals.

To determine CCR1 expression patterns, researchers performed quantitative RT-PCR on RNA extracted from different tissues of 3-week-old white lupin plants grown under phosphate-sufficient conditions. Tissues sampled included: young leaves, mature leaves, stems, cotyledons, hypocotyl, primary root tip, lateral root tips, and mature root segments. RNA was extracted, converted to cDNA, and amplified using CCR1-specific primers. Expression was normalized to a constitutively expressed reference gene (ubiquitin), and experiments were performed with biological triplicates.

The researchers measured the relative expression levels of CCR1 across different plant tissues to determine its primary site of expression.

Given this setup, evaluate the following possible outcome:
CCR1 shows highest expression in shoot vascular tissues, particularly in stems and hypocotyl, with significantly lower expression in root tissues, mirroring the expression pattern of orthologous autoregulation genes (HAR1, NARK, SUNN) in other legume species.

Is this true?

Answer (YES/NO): NO